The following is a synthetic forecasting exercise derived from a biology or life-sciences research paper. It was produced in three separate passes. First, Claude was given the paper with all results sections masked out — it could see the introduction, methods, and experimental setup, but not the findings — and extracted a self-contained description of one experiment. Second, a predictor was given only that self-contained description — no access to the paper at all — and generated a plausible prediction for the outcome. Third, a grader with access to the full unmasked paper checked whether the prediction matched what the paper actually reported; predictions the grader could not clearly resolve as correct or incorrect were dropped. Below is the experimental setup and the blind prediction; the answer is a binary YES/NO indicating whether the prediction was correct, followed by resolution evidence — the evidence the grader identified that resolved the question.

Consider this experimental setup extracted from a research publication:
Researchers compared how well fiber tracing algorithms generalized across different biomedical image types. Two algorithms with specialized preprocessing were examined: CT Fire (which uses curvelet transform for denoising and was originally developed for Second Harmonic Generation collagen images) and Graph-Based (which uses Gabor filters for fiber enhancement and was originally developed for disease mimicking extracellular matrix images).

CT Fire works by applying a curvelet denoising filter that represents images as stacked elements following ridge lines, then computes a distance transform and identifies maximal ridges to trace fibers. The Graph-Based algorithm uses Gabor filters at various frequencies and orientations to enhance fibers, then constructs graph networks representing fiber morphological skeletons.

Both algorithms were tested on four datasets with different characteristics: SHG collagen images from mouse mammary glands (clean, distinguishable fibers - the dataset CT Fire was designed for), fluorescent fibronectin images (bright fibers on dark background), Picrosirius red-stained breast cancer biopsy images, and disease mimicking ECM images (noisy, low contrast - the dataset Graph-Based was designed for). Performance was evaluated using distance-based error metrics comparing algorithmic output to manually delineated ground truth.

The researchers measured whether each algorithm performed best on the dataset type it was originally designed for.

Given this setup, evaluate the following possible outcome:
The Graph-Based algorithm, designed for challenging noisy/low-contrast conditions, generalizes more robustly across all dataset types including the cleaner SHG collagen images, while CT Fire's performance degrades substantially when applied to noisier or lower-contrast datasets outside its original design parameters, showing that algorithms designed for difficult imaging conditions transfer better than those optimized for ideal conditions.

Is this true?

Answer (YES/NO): NO